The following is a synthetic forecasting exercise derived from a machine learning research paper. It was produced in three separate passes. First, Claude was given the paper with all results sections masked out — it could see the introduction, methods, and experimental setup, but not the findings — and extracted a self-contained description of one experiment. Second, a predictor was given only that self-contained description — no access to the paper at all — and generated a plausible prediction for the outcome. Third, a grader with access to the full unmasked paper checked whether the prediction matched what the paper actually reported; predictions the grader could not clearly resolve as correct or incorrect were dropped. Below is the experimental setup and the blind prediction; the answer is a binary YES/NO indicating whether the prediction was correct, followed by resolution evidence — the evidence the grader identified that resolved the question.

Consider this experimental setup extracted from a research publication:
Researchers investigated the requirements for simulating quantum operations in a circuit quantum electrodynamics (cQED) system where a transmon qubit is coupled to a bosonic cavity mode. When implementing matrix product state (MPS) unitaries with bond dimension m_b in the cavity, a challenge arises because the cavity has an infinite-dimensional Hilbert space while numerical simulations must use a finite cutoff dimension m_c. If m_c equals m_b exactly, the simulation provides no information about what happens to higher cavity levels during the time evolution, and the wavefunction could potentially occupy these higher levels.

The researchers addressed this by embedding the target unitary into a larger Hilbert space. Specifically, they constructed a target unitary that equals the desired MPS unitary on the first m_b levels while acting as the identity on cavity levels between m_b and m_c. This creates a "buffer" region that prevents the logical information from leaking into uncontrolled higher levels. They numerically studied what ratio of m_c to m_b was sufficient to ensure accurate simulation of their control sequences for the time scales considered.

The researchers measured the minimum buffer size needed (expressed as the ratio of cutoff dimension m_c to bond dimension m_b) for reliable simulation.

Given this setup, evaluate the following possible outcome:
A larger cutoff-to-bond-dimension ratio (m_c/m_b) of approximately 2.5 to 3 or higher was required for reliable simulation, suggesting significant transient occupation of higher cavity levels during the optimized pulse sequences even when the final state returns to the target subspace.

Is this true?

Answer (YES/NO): NO